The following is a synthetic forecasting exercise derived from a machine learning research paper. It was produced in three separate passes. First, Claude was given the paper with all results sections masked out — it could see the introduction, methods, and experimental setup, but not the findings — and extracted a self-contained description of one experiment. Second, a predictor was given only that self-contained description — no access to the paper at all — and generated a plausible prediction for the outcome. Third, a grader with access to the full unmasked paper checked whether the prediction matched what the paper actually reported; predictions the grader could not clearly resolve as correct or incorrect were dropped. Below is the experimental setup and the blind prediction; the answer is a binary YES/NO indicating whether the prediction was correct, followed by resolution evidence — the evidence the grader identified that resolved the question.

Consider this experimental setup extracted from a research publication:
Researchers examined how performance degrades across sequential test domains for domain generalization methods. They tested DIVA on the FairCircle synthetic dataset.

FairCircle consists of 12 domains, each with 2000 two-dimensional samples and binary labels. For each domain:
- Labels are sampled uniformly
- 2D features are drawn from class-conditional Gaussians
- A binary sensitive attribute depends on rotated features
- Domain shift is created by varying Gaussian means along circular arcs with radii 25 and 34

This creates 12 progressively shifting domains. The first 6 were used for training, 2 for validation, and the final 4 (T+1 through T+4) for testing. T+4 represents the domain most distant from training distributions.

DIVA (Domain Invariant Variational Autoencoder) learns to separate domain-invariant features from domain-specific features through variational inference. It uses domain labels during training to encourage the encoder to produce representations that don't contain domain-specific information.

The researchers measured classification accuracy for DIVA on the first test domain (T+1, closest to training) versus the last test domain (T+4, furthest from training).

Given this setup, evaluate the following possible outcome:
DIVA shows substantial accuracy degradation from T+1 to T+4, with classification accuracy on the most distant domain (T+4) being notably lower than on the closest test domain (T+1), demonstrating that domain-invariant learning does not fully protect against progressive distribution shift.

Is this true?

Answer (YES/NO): YES